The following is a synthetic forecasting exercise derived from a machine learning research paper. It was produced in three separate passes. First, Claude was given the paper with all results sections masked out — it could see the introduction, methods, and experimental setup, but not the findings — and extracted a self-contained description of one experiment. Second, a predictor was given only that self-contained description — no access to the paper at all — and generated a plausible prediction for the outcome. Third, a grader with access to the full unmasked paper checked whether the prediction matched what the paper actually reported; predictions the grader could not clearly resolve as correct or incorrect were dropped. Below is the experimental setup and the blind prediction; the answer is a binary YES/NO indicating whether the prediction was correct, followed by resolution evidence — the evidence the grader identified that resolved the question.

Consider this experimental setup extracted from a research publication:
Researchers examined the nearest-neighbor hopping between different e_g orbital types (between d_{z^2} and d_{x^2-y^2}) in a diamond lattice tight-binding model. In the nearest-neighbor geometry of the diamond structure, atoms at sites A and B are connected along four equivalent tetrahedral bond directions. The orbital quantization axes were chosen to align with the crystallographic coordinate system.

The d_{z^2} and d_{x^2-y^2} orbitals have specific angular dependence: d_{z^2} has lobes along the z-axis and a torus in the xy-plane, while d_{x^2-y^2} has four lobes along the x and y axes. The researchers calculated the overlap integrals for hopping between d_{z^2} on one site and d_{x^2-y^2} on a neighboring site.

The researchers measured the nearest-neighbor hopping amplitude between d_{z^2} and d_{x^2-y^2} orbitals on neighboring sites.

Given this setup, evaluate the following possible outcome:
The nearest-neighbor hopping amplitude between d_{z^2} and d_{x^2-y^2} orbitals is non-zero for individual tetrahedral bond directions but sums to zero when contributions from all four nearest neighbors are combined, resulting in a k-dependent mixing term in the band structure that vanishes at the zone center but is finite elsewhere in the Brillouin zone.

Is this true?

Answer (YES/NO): NO